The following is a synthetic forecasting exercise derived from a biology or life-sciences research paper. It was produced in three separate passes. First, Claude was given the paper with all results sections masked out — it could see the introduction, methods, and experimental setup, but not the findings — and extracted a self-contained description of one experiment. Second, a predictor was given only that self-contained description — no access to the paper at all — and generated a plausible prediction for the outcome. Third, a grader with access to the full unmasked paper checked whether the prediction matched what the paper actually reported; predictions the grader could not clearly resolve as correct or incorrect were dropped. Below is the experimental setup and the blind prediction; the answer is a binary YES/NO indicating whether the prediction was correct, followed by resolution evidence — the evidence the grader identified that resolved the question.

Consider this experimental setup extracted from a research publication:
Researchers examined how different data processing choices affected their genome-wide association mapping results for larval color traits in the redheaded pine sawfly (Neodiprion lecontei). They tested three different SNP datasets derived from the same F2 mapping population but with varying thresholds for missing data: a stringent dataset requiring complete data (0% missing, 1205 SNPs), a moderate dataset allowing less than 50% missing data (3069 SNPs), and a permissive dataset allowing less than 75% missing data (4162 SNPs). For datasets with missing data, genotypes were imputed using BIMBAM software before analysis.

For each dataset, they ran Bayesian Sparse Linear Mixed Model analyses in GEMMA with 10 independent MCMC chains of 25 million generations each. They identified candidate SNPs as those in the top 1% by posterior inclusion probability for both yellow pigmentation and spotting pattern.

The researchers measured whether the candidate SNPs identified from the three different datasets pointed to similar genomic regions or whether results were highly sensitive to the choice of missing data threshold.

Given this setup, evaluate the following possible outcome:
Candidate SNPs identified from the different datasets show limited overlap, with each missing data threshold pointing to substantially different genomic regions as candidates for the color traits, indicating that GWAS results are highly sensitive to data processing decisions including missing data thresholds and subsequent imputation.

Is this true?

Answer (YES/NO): NO